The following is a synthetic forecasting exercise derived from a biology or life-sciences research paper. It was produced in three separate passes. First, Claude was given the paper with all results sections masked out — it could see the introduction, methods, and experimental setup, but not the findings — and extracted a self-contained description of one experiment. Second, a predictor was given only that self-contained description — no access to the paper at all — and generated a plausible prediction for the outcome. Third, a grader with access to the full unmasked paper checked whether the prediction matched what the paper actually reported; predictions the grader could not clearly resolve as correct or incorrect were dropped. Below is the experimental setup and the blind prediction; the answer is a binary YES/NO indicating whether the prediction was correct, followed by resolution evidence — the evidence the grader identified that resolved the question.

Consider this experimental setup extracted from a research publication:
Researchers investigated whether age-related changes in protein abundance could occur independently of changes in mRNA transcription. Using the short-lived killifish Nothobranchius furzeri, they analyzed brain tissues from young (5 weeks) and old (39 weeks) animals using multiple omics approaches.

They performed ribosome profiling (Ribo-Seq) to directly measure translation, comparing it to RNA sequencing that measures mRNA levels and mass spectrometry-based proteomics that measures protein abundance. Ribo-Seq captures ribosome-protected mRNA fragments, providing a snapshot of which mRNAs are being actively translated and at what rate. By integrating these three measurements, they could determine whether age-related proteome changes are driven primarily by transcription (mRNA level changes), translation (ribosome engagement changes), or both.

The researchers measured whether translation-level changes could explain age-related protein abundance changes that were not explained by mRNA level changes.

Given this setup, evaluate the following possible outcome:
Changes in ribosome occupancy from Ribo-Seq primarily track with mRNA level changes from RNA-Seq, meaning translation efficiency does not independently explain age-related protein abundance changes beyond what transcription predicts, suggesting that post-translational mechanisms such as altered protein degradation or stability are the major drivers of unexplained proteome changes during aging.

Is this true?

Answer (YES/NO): NO